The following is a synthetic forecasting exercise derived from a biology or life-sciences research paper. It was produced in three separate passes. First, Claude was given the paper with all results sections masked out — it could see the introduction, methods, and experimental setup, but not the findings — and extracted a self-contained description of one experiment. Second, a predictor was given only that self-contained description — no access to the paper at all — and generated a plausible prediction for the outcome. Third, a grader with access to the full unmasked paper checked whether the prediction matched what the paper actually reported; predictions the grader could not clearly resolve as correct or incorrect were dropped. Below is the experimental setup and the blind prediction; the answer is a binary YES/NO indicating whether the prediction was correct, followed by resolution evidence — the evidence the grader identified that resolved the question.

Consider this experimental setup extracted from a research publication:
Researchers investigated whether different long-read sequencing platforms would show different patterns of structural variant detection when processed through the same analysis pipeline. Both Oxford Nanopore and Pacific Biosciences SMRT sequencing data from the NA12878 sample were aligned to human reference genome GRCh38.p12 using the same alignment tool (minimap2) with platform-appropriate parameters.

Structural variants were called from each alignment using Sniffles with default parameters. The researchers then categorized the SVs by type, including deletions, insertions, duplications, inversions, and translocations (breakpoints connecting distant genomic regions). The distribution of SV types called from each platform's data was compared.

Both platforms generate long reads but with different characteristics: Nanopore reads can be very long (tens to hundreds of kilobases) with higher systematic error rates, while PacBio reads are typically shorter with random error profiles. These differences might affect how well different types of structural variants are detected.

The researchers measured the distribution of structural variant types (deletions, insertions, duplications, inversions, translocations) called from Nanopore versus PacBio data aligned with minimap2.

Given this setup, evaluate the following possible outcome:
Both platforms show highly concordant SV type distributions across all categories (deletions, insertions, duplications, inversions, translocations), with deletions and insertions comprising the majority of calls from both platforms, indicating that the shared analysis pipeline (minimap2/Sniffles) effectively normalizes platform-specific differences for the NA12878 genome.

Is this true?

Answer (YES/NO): NO